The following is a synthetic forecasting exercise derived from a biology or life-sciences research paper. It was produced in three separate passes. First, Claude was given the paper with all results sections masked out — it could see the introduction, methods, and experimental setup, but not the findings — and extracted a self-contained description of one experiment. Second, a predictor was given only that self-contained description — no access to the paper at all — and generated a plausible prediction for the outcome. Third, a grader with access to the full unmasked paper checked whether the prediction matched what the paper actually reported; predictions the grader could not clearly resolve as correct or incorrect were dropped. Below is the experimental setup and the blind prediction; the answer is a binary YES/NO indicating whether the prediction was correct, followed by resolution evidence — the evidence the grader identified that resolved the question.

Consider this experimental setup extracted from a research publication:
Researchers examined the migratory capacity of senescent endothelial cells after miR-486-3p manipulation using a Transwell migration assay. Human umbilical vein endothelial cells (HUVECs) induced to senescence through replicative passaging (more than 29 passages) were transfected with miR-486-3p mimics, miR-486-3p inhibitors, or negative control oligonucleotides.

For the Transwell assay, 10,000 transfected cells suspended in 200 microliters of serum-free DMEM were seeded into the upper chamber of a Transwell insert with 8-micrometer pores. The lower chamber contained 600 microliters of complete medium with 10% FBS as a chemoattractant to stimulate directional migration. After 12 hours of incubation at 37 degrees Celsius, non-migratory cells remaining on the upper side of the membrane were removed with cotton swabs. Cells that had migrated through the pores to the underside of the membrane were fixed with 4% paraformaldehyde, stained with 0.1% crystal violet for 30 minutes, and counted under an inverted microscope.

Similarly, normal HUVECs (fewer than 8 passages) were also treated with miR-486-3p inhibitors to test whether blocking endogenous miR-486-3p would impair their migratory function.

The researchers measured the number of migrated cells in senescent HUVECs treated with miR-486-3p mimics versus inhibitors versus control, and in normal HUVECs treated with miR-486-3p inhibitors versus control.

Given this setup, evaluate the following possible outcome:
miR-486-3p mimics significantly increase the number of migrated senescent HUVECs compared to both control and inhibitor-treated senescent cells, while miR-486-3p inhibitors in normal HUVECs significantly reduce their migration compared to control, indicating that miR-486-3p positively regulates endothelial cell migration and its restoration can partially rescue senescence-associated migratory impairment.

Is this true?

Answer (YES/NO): NO